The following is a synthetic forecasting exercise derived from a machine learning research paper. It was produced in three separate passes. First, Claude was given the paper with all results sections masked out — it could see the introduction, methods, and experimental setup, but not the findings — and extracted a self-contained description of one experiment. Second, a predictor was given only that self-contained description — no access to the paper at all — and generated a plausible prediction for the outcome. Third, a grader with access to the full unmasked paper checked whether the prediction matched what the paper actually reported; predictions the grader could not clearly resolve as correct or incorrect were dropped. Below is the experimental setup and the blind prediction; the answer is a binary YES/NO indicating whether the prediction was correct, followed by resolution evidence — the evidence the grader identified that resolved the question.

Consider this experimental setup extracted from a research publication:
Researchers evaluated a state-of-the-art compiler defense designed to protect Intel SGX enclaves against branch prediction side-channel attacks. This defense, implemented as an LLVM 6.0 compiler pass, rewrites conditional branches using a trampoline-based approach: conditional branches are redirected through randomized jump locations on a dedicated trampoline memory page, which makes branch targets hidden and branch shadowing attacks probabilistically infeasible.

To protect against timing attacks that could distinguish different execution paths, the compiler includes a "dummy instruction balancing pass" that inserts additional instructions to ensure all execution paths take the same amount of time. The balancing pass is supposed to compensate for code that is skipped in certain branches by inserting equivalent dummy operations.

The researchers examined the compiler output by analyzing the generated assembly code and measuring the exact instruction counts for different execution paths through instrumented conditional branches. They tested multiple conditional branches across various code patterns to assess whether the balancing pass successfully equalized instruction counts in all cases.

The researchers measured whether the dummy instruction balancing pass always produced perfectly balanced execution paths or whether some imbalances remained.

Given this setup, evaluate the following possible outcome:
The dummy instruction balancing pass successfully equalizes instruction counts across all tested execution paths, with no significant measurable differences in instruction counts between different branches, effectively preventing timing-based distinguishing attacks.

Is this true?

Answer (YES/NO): NO